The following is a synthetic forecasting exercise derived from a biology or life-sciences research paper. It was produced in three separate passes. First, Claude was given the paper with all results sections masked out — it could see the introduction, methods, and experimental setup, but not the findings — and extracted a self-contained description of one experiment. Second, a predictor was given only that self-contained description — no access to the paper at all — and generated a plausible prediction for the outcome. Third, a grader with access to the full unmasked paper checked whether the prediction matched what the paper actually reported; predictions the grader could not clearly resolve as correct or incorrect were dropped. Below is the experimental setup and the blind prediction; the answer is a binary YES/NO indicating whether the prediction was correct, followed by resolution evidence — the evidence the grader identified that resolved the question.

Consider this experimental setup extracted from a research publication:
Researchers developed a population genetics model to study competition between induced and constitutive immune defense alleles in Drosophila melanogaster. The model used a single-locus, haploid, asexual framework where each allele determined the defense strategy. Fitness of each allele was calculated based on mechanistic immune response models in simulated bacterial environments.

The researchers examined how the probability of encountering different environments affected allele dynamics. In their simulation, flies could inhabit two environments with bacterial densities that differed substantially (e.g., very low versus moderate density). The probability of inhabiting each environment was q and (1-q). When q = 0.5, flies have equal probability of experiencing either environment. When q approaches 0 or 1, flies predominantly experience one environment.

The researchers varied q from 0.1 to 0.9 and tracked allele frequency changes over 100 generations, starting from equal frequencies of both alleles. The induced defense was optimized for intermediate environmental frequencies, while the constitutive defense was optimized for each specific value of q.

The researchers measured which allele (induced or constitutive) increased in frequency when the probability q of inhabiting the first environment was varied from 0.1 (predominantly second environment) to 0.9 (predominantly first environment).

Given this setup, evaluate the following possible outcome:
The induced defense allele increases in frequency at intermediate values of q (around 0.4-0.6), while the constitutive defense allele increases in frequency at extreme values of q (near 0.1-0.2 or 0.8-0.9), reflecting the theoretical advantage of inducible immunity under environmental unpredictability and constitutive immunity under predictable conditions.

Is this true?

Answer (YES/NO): YES